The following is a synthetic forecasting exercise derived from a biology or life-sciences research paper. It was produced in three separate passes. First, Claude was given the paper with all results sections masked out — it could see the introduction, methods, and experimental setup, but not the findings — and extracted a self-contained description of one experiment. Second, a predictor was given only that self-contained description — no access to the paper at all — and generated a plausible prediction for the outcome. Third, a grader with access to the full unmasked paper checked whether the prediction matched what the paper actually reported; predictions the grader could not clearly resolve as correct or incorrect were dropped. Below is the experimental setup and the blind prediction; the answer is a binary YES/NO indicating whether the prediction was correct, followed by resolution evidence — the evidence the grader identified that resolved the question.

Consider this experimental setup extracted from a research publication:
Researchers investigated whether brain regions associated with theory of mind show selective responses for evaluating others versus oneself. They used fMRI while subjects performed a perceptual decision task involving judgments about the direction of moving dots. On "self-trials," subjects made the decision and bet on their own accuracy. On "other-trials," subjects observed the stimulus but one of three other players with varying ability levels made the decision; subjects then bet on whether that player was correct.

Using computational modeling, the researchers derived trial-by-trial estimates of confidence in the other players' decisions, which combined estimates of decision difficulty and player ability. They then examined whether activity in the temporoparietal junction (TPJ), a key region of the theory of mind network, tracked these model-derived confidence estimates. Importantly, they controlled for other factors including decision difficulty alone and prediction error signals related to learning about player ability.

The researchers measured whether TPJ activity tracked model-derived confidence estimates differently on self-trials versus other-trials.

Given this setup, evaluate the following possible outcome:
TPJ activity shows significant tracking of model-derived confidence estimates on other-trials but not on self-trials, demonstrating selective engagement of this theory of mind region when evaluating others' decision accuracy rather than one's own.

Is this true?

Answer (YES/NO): YES